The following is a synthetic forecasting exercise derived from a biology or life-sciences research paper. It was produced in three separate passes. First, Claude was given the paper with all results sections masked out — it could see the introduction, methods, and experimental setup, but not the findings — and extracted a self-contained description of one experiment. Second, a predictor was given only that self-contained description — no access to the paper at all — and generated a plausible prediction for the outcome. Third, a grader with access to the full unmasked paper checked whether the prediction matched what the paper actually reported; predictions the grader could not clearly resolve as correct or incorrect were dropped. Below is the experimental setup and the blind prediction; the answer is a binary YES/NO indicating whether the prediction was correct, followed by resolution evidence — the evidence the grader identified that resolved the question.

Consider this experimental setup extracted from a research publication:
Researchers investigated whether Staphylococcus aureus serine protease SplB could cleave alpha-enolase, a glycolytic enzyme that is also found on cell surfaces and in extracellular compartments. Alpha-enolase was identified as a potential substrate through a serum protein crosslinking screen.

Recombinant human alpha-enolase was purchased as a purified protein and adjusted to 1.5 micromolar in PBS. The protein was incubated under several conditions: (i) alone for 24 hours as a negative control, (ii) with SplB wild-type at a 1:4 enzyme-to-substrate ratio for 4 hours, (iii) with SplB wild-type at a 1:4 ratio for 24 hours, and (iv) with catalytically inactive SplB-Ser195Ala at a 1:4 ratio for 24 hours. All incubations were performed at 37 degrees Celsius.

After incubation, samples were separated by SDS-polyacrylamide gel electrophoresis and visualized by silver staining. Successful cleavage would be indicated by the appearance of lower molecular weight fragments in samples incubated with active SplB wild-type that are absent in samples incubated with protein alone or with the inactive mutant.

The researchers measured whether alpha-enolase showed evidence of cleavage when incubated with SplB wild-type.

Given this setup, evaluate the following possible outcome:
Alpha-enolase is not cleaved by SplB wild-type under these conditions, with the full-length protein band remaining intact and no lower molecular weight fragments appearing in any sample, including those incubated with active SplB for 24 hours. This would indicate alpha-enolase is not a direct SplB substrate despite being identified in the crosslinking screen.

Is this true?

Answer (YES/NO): NO